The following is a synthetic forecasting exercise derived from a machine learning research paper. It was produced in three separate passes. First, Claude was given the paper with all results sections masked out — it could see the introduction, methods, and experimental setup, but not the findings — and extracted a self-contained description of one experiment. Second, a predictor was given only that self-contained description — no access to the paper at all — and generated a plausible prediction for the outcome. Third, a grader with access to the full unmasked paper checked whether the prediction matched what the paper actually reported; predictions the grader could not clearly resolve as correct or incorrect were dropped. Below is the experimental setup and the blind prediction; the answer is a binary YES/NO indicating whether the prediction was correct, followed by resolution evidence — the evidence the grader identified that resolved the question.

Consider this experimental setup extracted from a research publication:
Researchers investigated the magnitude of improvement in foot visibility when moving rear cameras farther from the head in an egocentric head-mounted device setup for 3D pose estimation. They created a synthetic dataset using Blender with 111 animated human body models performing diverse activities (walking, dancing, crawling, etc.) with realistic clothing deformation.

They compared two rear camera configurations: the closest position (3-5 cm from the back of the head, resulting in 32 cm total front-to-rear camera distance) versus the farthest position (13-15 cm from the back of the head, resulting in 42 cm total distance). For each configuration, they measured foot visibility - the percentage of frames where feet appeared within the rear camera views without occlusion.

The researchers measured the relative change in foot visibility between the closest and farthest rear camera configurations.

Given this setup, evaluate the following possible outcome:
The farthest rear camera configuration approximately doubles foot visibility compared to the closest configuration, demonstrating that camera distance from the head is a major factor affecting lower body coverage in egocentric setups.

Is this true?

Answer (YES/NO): NO